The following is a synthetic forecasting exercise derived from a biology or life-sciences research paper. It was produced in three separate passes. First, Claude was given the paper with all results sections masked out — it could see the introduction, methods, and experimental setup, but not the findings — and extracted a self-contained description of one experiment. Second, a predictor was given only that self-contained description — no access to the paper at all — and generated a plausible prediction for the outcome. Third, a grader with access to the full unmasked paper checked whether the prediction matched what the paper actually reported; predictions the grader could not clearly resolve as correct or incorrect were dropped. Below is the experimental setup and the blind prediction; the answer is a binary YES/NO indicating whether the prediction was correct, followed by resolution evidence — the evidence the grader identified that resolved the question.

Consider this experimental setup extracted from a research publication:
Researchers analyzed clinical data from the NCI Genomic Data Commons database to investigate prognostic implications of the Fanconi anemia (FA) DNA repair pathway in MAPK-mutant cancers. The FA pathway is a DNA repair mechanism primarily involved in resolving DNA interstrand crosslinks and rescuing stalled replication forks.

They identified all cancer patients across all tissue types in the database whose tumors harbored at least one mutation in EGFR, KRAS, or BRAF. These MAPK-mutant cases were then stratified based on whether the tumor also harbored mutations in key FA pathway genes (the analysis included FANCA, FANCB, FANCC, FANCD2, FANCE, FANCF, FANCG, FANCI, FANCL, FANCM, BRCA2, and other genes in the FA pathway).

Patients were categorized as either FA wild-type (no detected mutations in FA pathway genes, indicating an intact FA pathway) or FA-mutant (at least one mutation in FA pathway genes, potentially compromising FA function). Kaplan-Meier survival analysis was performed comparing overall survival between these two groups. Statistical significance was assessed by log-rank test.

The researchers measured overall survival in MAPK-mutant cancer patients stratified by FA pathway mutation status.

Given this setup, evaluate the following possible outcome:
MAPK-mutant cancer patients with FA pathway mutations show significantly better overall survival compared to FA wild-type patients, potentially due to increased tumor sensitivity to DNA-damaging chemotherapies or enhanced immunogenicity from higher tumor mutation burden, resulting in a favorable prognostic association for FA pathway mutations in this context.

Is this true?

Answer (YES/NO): YES